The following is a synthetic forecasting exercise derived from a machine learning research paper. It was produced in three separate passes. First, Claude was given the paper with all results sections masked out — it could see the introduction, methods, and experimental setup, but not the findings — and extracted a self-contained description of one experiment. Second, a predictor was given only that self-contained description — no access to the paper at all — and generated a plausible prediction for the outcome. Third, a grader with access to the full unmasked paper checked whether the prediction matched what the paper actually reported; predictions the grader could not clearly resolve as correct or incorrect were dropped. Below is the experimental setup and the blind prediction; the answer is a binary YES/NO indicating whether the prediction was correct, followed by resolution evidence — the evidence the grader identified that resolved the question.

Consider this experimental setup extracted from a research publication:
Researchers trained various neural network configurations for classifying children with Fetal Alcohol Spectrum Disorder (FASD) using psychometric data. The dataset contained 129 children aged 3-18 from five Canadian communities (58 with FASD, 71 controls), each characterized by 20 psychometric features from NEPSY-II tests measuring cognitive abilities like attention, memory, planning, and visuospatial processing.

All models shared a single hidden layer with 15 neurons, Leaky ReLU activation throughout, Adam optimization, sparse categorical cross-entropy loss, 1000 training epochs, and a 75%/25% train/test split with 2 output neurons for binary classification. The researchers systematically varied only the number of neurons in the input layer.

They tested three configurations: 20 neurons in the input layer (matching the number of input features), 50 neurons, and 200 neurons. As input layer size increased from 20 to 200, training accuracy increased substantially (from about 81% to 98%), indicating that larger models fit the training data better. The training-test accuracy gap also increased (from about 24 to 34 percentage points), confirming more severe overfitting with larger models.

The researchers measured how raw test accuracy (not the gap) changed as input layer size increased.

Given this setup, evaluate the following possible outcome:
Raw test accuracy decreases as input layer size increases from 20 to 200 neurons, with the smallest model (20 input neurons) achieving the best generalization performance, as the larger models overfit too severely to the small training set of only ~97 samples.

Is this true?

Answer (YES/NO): NO